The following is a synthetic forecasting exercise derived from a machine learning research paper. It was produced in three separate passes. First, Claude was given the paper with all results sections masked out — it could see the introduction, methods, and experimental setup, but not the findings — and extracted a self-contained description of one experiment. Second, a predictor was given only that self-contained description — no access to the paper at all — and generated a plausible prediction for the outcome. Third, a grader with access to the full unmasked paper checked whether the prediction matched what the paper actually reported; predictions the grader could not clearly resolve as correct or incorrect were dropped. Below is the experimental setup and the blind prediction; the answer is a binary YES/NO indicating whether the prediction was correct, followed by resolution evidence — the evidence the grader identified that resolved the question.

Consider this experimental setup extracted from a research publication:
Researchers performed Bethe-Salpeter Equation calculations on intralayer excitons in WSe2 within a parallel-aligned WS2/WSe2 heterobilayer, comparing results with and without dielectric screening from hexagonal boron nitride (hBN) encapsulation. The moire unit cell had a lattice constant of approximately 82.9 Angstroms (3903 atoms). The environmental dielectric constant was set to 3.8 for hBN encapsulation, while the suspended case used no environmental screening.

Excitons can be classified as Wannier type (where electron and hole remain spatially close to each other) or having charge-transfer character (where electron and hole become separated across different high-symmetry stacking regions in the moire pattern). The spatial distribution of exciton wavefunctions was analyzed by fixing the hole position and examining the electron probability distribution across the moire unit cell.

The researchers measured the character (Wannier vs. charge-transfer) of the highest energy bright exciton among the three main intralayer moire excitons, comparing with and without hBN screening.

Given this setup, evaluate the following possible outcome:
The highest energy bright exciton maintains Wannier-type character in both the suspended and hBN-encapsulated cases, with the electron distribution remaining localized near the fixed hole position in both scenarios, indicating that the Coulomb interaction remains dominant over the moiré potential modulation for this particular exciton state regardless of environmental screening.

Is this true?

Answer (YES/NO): NO